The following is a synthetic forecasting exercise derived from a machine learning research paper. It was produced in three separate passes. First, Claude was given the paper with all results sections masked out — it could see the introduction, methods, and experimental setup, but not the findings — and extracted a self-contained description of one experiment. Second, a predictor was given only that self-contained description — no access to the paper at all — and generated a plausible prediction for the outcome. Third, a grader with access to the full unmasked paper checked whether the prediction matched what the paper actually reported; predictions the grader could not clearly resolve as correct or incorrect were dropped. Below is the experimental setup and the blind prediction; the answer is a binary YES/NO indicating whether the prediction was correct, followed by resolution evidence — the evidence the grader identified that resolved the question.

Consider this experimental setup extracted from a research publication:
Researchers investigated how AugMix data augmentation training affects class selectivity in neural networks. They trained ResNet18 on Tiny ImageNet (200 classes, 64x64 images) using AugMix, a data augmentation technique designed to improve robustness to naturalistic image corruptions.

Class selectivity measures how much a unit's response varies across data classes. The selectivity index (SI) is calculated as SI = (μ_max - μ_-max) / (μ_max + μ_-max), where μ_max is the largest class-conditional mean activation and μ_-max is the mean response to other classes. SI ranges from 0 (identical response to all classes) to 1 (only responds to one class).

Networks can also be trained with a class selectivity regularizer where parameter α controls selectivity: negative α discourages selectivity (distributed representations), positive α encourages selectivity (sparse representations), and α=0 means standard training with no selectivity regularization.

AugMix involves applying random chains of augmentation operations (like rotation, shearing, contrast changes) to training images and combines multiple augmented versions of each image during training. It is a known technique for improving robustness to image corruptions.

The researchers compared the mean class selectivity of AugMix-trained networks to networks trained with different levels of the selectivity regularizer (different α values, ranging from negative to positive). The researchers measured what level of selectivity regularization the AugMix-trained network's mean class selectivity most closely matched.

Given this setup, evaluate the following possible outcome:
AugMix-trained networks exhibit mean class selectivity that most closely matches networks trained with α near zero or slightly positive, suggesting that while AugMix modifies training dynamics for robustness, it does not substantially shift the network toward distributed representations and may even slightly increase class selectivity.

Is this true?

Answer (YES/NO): NO